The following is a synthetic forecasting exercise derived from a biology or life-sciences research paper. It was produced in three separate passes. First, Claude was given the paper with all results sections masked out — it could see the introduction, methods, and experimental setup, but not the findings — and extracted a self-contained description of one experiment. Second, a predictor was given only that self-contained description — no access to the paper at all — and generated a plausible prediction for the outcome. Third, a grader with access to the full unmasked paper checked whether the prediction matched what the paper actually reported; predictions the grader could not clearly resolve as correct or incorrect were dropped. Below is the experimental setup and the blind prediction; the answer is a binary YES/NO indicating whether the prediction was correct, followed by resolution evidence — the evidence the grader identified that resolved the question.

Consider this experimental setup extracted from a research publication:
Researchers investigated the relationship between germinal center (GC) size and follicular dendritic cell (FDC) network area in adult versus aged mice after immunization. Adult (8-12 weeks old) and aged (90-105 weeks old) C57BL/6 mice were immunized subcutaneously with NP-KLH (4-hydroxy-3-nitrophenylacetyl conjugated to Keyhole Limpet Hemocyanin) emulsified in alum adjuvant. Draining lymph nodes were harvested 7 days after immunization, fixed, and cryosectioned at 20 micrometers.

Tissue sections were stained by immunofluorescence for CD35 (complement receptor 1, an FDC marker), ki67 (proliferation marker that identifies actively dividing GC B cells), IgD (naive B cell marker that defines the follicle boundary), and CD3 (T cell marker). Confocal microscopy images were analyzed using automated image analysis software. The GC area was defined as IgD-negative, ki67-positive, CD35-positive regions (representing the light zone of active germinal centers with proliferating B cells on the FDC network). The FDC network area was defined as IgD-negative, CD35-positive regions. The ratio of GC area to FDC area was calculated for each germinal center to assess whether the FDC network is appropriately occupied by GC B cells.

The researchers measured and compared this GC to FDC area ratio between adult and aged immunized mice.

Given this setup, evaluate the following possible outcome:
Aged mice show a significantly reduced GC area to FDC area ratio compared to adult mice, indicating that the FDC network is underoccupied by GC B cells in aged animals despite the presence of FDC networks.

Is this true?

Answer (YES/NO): NO